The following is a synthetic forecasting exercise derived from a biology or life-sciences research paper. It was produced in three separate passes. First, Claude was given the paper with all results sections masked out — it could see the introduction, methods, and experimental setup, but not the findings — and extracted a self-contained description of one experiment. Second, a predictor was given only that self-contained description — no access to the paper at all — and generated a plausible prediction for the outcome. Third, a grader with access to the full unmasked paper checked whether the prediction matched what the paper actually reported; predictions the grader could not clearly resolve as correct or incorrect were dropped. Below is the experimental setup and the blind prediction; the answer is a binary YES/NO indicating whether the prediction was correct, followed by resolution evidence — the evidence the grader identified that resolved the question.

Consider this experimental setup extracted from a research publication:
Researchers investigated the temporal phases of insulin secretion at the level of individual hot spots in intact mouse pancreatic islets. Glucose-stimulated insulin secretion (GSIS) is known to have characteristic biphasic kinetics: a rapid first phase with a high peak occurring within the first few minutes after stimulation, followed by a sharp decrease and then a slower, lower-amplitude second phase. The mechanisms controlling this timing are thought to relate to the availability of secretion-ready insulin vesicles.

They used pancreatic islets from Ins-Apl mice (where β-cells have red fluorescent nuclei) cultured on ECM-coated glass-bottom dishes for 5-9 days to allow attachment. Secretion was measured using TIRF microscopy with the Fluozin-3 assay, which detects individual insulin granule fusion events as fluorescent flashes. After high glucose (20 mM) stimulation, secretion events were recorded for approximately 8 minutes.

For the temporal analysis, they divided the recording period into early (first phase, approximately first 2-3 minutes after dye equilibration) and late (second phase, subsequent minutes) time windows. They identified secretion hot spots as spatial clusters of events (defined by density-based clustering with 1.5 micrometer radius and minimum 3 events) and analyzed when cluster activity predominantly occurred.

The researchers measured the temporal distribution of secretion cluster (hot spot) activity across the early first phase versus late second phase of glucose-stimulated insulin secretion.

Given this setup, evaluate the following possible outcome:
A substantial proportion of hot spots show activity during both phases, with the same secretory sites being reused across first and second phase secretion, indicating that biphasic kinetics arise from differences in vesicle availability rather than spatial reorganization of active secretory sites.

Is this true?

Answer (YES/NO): NO